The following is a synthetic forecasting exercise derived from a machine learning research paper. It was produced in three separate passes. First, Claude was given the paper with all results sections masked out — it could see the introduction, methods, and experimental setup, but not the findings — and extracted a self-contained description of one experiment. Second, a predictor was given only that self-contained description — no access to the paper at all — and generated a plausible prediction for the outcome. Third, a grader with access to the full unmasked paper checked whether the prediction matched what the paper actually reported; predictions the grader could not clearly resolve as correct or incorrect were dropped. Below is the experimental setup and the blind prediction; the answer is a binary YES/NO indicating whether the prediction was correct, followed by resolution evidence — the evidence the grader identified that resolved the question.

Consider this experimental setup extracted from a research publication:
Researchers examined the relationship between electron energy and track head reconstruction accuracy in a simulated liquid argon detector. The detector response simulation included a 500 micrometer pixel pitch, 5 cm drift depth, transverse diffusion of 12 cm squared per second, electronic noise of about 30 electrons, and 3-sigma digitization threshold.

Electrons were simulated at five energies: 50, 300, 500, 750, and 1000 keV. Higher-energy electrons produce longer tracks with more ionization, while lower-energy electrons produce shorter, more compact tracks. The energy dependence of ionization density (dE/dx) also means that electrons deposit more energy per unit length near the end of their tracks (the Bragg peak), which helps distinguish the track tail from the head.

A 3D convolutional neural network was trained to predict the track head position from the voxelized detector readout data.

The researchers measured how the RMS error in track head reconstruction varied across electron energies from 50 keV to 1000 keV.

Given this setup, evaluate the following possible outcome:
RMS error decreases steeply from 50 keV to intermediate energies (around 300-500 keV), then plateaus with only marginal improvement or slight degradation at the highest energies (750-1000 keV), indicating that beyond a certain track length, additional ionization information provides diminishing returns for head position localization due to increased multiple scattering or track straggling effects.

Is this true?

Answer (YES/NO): NO